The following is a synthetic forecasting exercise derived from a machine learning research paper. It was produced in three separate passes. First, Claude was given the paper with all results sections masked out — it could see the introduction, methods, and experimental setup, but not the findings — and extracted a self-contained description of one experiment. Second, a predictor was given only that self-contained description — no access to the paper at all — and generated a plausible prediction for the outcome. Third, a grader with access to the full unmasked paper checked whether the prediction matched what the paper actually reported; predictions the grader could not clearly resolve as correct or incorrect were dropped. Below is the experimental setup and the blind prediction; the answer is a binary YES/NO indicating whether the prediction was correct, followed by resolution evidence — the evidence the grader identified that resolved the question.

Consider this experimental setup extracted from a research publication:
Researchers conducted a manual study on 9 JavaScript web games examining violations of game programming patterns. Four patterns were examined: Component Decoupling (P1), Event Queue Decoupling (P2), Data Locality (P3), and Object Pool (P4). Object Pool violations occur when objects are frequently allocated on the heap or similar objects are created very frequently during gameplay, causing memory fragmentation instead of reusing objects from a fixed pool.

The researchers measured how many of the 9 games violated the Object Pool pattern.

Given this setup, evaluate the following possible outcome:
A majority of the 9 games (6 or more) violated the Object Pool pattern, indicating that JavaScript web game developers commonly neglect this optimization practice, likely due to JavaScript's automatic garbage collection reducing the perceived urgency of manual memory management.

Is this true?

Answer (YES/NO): NO